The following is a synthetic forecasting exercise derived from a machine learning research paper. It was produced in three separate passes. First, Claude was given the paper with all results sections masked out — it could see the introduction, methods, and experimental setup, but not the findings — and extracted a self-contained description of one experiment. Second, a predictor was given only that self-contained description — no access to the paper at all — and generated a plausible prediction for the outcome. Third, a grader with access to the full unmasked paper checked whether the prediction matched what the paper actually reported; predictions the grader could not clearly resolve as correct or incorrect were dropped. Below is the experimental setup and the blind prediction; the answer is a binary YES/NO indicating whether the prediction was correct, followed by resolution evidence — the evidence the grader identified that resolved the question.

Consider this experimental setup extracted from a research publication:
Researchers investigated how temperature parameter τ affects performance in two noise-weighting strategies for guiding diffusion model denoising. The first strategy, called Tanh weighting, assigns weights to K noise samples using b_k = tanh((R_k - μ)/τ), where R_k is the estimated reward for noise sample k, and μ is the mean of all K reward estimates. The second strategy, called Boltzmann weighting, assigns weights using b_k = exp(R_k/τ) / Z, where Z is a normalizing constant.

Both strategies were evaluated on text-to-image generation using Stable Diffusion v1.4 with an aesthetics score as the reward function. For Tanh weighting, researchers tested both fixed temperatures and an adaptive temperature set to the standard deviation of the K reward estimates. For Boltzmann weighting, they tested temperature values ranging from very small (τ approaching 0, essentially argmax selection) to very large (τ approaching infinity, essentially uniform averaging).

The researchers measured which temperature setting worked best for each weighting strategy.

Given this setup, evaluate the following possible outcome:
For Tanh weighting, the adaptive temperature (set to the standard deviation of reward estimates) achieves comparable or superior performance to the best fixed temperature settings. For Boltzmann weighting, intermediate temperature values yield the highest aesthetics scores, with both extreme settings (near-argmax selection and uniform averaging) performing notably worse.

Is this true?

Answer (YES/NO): NO